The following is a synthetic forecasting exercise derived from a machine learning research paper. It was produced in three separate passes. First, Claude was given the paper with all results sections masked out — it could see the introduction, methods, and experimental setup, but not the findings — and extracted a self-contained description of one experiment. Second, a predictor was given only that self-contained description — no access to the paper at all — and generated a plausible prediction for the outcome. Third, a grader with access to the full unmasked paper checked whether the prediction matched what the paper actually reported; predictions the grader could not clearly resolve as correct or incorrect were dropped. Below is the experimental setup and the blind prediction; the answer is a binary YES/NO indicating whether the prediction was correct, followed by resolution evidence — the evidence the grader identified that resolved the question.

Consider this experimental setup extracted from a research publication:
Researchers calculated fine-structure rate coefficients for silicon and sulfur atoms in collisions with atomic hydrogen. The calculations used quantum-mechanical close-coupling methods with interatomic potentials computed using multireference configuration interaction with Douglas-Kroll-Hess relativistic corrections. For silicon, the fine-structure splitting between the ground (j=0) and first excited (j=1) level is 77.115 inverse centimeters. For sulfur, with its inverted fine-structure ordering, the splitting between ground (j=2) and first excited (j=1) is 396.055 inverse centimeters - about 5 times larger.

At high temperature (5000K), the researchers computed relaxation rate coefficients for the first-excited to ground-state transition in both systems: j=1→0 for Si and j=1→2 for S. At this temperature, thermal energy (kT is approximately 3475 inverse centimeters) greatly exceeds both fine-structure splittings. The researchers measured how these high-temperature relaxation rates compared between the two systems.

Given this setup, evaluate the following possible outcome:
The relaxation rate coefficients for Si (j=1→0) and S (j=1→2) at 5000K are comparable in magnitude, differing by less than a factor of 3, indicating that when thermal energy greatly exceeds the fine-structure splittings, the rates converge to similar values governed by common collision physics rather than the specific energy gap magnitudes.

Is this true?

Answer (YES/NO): YES